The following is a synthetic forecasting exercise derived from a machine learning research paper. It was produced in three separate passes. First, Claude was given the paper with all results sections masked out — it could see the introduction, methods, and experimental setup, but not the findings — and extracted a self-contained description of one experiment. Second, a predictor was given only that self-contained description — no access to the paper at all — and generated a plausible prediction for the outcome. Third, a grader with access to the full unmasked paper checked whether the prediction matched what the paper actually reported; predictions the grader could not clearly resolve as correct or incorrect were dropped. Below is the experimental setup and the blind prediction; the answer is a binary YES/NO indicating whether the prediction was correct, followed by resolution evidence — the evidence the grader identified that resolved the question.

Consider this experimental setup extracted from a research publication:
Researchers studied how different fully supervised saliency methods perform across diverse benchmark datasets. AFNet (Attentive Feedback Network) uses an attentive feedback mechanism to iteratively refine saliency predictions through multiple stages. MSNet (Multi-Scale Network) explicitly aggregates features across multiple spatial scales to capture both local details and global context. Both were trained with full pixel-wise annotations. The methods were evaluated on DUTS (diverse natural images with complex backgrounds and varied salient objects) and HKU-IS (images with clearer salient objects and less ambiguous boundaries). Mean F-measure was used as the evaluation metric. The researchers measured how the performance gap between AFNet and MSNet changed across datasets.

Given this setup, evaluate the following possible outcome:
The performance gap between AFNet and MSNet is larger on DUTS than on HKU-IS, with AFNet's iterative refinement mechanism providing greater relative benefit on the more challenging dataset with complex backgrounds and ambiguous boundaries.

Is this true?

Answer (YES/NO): YES